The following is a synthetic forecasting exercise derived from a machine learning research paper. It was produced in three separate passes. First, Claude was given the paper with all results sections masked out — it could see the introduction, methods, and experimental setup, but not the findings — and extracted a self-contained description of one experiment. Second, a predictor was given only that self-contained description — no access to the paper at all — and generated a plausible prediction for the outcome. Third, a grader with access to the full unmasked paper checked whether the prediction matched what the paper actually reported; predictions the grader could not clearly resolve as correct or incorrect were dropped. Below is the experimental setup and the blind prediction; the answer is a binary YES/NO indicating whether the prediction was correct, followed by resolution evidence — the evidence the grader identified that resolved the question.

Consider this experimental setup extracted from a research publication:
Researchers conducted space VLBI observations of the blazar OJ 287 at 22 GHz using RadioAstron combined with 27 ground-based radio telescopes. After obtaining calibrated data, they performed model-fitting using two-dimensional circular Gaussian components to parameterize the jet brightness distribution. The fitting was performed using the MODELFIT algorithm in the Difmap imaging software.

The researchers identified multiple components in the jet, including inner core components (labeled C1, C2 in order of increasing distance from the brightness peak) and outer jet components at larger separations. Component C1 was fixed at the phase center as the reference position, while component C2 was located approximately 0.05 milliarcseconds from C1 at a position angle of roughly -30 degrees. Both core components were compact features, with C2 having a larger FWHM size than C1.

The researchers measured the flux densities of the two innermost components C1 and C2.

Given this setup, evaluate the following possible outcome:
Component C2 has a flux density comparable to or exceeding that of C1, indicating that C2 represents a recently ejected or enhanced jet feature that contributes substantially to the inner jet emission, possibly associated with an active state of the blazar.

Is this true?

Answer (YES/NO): YES